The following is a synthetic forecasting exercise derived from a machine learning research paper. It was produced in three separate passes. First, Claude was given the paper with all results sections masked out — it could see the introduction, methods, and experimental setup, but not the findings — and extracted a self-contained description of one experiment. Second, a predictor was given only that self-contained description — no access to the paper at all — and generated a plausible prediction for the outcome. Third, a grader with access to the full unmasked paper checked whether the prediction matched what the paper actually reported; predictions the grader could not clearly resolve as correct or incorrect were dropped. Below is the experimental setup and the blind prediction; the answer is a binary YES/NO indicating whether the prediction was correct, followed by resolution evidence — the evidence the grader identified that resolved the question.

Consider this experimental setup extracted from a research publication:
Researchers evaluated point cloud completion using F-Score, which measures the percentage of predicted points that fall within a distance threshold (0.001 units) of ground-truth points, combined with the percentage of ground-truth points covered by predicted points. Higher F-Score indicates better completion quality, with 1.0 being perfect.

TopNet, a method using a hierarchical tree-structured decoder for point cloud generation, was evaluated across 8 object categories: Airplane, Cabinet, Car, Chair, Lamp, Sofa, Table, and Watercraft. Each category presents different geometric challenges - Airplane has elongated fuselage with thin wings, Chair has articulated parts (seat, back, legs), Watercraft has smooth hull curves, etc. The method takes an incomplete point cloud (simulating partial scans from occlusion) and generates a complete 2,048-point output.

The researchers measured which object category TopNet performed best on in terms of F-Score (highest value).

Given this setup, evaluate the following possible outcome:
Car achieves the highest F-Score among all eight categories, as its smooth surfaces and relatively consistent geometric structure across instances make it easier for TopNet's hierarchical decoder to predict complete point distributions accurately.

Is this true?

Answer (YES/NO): NO